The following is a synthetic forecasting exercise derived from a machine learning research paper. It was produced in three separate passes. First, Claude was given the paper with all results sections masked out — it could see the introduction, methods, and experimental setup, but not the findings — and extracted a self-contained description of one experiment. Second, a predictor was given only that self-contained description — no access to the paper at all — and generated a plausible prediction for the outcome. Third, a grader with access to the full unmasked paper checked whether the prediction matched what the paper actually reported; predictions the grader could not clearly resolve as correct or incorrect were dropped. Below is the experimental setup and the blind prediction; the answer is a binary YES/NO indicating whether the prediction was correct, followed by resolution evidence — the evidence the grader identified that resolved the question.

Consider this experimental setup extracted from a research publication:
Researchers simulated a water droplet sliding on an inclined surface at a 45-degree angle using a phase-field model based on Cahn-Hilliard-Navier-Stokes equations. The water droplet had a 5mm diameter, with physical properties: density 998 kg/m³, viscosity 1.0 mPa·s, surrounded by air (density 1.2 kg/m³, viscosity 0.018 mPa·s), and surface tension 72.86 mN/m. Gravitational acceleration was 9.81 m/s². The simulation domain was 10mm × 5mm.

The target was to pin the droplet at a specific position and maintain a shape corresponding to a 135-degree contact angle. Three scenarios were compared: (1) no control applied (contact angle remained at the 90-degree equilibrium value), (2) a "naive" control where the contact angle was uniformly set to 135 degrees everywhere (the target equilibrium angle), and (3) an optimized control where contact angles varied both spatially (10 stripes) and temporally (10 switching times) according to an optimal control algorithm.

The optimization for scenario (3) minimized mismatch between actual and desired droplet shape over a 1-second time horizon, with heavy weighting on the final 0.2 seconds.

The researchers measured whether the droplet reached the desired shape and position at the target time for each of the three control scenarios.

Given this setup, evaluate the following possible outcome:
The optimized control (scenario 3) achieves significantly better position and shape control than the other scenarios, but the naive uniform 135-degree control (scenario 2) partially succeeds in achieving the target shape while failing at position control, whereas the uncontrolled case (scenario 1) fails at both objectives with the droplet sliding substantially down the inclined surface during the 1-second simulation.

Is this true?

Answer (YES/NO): NO